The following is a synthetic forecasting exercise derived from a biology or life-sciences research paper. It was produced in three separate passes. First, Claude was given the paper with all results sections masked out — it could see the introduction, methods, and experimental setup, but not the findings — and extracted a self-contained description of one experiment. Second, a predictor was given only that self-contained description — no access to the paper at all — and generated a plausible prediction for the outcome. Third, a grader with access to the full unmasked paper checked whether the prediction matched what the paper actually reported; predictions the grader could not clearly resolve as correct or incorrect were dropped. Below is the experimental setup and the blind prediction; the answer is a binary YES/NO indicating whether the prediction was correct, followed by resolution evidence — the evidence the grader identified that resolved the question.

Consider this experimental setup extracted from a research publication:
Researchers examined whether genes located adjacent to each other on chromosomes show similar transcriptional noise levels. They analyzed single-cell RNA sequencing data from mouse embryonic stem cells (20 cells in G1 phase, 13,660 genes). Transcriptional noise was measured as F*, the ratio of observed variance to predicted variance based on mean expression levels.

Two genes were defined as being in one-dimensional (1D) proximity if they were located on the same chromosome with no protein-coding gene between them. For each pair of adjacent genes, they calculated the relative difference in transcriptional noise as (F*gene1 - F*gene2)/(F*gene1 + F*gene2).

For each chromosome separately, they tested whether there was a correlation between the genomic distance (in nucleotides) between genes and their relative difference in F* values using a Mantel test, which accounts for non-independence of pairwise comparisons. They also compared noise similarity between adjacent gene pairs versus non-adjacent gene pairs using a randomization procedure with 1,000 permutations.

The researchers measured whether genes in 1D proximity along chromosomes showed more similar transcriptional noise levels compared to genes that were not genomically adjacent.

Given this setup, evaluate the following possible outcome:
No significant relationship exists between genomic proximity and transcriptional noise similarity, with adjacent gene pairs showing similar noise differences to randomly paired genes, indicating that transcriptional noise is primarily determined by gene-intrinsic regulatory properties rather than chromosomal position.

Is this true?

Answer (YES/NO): NO